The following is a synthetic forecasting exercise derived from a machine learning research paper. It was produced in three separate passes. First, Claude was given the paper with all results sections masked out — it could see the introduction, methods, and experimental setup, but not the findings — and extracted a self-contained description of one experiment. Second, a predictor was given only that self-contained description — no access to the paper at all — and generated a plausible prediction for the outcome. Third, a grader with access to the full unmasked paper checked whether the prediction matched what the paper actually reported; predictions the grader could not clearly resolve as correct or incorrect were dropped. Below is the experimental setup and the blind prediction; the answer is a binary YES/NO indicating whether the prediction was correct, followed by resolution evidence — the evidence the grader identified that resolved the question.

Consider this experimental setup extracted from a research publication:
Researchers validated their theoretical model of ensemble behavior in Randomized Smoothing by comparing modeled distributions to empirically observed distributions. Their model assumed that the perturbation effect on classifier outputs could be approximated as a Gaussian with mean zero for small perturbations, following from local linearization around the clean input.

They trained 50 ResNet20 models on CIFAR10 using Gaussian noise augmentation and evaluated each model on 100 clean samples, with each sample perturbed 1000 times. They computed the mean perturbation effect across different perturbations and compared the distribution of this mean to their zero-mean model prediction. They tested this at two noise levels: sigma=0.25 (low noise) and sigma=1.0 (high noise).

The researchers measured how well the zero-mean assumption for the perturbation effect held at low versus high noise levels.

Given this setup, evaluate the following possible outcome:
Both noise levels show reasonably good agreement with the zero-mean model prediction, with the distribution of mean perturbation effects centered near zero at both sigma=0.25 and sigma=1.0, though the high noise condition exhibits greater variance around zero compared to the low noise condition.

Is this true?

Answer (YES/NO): NO